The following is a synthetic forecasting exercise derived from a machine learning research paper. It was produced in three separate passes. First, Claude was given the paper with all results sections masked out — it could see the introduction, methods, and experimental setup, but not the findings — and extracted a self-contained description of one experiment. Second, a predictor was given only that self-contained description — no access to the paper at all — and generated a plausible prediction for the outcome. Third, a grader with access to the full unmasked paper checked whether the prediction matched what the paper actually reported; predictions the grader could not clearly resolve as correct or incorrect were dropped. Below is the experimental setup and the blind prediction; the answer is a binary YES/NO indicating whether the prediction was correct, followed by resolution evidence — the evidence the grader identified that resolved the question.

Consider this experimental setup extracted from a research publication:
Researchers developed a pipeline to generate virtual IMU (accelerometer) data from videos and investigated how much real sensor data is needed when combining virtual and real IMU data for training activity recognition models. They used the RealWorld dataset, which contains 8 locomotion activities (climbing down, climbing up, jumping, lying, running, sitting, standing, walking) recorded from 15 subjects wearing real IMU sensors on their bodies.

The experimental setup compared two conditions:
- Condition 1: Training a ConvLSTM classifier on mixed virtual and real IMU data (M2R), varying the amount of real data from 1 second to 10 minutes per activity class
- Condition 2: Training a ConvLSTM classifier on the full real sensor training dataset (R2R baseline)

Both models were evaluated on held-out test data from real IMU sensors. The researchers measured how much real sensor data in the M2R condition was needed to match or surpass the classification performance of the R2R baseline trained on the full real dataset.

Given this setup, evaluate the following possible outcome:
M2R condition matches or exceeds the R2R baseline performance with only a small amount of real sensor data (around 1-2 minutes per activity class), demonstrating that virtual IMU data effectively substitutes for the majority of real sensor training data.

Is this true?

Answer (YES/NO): YES